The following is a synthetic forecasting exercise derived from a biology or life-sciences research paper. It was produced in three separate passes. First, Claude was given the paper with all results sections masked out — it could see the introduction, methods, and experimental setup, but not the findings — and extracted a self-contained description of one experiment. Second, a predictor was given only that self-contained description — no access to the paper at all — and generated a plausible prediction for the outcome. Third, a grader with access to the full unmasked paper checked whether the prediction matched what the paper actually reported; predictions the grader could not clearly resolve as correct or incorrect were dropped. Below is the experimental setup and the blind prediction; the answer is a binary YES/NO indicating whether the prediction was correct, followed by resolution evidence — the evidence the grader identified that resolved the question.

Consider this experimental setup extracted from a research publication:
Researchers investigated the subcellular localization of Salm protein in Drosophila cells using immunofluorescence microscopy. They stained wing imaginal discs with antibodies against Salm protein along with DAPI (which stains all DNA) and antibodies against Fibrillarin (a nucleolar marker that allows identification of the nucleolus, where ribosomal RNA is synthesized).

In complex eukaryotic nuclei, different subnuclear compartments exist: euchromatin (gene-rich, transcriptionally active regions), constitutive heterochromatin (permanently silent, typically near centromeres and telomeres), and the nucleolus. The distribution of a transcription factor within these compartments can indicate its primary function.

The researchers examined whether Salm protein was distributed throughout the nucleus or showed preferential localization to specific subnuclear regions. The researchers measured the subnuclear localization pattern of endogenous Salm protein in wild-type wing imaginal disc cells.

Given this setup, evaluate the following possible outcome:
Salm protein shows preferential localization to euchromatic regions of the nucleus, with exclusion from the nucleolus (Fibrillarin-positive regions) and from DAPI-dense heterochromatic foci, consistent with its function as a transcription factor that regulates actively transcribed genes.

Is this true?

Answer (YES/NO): NO